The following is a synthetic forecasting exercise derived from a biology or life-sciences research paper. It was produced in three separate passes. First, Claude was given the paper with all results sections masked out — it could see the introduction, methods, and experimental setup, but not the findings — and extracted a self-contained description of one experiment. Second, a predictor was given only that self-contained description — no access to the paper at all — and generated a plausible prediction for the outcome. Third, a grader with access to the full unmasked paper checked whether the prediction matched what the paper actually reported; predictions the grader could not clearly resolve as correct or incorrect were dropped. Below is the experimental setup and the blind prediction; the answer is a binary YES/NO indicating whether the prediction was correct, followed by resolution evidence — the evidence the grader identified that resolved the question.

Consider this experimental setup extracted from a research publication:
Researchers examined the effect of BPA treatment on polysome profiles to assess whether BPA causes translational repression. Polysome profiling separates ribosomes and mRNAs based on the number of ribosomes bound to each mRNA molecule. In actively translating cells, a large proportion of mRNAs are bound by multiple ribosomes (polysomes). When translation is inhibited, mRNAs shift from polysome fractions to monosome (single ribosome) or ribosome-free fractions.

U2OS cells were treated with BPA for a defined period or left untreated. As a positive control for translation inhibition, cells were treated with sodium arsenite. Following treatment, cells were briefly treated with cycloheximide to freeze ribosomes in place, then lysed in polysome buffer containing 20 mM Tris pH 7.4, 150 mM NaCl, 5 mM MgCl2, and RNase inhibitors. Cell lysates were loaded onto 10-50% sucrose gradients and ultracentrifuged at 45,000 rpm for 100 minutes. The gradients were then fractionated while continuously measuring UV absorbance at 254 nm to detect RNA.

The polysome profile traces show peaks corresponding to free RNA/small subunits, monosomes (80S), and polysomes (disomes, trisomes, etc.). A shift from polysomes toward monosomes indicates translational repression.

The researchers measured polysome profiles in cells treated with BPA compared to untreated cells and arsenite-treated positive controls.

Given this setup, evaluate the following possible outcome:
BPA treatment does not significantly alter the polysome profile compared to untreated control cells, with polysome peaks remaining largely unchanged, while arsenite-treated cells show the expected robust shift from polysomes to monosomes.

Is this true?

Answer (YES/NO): NO